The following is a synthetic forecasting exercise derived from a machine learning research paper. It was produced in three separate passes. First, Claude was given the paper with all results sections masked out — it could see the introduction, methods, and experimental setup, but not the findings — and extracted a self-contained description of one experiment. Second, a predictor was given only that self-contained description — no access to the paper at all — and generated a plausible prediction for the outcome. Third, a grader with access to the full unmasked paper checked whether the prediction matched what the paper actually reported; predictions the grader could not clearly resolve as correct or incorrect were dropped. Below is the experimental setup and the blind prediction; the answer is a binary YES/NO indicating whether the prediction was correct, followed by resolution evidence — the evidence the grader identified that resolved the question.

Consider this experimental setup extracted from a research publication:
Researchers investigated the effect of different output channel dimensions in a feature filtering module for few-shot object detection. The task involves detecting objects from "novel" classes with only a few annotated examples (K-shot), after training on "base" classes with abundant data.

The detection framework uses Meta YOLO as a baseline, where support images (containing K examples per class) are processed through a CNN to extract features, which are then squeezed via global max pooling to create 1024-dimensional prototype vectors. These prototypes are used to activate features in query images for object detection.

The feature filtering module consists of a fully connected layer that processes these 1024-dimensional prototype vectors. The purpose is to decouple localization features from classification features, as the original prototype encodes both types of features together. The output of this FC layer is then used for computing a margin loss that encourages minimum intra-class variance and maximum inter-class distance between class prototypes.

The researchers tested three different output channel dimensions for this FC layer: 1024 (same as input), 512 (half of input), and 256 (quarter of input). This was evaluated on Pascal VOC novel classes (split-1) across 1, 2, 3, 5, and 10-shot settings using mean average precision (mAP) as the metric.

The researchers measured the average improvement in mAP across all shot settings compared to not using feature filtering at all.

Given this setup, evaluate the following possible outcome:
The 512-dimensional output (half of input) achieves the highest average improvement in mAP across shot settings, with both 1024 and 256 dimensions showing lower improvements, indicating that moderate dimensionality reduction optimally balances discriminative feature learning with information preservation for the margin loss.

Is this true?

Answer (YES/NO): YES